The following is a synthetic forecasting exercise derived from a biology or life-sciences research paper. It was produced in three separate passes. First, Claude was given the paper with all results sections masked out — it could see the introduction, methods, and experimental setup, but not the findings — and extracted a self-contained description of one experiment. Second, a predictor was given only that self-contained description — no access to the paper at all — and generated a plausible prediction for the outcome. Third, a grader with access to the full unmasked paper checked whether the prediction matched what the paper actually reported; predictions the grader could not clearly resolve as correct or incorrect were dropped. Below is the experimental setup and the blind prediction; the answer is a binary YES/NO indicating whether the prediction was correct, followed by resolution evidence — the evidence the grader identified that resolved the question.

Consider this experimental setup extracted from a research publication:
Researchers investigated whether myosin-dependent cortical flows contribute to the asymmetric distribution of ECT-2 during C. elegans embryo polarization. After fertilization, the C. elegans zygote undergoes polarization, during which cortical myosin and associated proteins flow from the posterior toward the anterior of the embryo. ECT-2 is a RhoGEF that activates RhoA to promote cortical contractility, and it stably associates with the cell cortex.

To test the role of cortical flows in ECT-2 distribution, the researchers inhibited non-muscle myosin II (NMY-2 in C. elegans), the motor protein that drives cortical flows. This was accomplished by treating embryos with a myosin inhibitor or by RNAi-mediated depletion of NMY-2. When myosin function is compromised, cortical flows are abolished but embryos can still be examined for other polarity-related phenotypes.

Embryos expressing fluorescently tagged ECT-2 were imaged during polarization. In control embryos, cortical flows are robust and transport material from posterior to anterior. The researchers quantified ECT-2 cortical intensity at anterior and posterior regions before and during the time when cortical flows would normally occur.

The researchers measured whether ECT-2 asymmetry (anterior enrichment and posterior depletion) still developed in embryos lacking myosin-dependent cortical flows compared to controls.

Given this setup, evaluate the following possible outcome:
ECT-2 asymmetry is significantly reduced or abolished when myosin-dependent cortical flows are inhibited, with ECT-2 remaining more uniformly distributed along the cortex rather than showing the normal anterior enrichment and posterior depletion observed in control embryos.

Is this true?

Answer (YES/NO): YES